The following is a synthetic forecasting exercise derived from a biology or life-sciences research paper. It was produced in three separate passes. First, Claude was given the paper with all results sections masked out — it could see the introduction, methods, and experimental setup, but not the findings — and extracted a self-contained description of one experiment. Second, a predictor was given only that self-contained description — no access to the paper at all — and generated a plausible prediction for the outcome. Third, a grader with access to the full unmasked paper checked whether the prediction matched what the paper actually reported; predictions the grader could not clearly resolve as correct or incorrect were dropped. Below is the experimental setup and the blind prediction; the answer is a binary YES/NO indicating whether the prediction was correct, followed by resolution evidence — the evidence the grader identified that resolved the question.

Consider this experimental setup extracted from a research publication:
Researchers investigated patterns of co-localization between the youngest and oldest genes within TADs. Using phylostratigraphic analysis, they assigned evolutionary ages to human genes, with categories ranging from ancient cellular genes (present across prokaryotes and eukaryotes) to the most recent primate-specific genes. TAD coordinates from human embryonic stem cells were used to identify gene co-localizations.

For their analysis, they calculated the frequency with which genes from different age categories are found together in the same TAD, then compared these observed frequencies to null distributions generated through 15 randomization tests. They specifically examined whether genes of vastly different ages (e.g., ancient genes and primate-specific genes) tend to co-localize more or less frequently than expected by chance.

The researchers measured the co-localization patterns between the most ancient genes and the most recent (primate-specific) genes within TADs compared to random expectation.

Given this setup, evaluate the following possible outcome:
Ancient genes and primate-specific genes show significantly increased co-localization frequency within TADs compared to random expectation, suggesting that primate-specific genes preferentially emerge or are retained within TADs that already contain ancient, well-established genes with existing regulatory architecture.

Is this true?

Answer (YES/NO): NO